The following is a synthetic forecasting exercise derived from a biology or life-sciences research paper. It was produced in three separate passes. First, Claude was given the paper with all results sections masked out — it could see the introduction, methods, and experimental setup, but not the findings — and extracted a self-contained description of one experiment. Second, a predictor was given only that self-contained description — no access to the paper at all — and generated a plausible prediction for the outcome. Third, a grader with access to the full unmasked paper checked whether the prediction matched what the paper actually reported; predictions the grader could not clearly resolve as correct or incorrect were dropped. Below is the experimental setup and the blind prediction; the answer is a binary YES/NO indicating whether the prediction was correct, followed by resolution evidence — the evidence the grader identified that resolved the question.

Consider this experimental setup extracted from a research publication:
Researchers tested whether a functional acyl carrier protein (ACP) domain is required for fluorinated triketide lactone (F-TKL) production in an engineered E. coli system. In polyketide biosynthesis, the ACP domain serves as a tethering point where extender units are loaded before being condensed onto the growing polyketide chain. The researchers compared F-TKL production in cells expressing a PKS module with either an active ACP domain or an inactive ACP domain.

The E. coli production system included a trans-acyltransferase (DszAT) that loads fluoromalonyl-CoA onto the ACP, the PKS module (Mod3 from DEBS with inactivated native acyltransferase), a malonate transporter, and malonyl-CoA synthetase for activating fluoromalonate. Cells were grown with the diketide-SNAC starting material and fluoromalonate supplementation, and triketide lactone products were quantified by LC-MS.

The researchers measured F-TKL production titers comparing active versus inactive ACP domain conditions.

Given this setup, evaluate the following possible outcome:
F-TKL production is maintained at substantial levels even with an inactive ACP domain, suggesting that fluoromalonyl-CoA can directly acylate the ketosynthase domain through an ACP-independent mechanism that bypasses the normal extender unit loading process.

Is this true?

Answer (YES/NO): NO